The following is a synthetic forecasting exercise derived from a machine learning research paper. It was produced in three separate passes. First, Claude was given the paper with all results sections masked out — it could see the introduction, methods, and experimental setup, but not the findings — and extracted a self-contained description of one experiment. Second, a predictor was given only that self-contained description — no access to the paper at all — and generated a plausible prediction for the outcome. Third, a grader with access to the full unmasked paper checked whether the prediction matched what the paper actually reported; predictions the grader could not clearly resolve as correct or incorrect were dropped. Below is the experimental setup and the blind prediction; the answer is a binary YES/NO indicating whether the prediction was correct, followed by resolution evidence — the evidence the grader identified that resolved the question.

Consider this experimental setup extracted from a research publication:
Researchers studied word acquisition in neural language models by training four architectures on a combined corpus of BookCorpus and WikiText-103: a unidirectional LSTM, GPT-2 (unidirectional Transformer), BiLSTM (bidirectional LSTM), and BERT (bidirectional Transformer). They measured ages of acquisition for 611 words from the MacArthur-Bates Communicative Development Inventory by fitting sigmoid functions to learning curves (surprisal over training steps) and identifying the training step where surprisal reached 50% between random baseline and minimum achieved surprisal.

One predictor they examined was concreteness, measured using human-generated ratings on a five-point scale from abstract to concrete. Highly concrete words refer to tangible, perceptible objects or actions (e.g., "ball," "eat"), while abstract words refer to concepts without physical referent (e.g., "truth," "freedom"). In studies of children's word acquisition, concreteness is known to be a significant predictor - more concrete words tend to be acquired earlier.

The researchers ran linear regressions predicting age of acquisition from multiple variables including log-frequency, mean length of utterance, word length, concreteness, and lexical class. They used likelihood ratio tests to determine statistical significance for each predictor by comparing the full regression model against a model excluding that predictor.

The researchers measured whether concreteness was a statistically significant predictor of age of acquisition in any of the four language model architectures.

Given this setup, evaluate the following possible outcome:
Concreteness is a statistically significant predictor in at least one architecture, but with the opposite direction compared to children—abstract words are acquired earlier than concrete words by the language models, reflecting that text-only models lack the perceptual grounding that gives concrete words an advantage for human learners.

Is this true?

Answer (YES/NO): NO